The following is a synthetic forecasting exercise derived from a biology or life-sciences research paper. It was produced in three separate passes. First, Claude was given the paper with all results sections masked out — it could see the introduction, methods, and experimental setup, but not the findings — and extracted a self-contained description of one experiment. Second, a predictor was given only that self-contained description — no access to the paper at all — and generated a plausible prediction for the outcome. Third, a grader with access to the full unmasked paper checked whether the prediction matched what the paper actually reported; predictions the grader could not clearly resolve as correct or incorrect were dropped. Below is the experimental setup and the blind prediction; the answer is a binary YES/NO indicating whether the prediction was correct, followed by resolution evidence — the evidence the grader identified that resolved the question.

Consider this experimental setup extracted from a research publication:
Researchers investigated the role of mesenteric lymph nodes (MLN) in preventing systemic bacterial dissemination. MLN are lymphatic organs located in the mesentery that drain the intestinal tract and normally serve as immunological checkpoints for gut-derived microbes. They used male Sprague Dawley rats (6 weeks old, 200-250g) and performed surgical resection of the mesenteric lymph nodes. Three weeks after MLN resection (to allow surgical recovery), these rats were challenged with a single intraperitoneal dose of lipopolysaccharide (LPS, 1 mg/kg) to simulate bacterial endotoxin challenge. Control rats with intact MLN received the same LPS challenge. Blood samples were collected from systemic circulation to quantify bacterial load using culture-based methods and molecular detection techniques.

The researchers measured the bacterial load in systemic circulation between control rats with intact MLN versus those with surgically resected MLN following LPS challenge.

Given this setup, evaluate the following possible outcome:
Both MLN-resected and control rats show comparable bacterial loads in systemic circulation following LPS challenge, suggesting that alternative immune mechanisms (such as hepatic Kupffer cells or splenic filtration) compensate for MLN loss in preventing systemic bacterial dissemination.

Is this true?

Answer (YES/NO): NO